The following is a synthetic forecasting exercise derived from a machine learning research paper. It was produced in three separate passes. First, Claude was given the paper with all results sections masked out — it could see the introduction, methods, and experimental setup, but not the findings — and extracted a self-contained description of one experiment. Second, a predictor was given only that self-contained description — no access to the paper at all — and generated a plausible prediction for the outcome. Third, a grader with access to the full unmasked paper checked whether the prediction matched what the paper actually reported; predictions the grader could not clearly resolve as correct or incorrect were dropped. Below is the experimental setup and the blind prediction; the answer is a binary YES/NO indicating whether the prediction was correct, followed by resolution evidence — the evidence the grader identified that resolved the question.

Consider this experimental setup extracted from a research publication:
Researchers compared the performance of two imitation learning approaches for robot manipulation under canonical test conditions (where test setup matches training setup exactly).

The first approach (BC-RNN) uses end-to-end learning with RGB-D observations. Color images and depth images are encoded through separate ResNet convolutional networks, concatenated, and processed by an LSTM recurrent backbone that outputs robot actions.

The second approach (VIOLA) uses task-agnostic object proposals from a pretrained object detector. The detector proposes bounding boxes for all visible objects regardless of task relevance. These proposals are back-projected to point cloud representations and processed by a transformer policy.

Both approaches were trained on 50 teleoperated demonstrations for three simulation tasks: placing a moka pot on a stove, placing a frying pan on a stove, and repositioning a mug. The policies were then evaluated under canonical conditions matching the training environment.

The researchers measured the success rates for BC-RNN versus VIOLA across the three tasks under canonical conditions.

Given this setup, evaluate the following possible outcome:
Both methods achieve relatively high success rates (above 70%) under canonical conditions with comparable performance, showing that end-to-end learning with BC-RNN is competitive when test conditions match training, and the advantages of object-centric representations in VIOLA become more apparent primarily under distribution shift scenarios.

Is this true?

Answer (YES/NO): NO